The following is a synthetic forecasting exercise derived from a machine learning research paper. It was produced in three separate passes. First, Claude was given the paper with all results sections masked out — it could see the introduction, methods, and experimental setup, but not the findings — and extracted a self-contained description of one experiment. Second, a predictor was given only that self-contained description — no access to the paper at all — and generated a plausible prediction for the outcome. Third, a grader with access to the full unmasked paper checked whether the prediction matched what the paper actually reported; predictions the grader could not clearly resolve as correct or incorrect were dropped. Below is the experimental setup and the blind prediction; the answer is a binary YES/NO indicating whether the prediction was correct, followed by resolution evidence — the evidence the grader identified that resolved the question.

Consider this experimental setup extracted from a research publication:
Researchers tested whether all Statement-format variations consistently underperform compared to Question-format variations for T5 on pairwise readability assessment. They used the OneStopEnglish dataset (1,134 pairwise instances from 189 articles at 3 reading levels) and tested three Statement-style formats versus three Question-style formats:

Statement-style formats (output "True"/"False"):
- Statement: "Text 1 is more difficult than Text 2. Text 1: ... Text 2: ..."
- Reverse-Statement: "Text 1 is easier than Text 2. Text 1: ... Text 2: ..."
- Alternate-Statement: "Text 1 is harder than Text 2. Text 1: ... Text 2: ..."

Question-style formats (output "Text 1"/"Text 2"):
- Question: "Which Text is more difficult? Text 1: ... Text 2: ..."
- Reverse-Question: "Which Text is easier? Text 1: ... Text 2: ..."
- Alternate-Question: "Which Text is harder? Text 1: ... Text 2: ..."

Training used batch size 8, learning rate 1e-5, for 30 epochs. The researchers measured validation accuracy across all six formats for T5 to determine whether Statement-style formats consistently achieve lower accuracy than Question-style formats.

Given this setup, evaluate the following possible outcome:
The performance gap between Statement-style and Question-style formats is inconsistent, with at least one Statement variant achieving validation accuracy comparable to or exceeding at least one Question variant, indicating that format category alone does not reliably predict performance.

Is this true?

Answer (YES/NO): NO